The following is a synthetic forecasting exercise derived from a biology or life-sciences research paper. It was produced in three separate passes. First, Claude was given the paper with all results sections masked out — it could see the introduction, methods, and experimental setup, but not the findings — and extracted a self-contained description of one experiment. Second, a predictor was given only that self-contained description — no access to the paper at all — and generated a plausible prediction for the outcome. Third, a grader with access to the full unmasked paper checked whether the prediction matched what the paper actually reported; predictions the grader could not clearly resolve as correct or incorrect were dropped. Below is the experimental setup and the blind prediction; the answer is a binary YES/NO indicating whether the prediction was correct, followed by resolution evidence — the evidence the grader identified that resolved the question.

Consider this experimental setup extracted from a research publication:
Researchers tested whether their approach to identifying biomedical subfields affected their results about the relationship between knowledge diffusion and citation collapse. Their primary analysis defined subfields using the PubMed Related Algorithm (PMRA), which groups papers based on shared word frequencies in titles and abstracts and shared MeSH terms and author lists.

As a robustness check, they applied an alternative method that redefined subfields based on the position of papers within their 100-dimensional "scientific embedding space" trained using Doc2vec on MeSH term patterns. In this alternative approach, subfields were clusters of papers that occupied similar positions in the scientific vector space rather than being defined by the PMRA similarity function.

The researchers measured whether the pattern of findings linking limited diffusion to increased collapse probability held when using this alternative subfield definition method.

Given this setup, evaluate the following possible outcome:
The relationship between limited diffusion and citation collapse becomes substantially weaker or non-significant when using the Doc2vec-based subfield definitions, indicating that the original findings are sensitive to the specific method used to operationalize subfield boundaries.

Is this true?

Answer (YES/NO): NO